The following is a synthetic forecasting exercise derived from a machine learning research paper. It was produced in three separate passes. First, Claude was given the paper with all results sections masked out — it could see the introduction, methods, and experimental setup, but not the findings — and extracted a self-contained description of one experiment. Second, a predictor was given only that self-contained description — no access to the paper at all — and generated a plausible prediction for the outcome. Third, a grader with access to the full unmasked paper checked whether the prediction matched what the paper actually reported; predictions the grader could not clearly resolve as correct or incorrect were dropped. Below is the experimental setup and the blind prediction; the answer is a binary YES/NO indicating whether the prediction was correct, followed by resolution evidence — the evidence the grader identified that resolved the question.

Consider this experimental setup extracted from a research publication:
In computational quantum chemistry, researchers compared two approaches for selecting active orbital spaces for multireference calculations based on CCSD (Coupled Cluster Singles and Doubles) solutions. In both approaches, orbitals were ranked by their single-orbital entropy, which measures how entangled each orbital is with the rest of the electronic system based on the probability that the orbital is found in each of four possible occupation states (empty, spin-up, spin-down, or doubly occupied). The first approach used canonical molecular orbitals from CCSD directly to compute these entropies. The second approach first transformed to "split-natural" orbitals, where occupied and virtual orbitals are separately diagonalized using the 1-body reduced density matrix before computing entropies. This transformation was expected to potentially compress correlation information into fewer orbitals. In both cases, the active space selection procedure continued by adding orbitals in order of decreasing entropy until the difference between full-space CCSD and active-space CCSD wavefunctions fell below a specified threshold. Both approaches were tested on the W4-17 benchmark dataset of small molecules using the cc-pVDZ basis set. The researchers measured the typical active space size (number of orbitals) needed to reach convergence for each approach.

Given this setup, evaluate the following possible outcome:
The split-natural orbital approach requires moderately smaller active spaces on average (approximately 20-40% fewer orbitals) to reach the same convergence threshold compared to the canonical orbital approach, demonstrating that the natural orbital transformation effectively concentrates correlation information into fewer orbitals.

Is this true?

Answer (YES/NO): YES